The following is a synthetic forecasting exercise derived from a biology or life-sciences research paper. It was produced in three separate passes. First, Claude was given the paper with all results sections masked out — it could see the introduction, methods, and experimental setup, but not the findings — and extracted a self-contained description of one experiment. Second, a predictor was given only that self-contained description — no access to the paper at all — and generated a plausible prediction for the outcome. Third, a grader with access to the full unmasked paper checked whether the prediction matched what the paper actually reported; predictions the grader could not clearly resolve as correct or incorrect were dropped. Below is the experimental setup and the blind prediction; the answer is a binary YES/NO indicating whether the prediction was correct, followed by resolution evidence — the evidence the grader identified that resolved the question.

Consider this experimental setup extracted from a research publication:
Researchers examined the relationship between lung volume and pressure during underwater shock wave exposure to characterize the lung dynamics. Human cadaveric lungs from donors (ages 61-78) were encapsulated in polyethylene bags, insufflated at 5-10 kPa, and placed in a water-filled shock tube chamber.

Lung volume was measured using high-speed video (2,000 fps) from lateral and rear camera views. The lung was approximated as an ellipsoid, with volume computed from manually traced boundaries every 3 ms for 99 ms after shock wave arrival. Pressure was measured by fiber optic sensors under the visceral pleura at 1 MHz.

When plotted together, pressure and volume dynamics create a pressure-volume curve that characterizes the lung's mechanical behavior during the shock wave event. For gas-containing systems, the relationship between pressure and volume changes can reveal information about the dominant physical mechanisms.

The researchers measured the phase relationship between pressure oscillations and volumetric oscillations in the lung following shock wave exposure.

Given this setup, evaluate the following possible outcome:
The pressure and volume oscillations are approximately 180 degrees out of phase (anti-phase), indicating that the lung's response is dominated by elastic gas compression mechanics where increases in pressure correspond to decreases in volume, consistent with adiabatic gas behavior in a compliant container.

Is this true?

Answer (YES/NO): YES